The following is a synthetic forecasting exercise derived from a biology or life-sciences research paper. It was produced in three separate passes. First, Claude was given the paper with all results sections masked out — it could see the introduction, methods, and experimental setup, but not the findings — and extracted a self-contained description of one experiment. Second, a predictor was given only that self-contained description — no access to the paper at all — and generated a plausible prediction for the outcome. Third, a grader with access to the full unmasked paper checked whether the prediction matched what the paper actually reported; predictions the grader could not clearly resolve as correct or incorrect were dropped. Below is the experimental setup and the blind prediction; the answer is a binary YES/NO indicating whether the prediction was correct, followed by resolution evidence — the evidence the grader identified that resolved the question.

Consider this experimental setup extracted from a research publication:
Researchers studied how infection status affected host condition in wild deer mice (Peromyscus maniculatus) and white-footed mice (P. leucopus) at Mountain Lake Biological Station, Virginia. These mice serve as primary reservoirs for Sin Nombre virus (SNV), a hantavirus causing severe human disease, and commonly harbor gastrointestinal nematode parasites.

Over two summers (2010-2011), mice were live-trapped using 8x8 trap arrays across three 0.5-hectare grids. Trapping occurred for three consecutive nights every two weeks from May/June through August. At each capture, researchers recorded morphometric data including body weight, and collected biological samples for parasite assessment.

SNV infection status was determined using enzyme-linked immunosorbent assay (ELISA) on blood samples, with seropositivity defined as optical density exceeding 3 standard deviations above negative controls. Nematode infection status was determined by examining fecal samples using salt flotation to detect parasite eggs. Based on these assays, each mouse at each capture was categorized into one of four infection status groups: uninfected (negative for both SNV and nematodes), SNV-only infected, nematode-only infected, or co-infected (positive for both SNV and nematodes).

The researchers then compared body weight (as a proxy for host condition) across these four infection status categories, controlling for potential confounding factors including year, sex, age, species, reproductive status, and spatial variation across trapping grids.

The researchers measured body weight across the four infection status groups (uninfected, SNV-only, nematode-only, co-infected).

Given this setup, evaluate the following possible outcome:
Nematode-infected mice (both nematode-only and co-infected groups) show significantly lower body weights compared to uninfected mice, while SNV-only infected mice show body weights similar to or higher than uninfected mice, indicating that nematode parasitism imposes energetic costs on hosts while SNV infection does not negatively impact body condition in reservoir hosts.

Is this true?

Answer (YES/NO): NO